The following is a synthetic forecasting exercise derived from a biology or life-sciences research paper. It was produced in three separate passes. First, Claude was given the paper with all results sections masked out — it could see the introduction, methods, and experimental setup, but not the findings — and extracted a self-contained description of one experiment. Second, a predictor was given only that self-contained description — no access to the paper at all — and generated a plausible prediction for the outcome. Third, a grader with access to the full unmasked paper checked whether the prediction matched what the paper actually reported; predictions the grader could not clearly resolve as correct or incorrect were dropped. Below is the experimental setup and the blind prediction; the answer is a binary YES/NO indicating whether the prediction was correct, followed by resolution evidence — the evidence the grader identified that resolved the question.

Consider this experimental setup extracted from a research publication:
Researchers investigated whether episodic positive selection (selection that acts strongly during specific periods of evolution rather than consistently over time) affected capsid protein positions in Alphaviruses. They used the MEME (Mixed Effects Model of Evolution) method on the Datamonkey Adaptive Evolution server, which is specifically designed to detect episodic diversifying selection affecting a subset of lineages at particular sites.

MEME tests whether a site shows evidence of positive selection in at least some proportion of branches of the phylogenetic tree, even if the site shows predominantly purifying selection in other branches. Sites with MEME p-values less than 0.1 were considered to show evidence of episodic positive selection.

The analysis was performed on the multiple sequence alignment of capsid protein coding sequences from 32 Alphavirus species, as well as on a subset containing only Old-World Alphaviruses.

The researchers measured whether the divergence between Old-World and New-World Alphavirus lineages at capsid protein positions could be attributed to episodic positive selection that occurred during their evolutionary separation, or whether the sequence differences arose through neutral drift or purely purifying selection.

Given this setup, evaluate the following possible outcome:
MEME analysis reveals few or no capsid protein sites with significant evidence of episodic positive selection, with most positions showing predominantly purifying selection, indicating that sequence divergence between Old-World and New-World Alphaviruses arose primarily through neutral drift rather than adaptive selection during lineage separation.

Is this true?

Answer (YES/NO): NO